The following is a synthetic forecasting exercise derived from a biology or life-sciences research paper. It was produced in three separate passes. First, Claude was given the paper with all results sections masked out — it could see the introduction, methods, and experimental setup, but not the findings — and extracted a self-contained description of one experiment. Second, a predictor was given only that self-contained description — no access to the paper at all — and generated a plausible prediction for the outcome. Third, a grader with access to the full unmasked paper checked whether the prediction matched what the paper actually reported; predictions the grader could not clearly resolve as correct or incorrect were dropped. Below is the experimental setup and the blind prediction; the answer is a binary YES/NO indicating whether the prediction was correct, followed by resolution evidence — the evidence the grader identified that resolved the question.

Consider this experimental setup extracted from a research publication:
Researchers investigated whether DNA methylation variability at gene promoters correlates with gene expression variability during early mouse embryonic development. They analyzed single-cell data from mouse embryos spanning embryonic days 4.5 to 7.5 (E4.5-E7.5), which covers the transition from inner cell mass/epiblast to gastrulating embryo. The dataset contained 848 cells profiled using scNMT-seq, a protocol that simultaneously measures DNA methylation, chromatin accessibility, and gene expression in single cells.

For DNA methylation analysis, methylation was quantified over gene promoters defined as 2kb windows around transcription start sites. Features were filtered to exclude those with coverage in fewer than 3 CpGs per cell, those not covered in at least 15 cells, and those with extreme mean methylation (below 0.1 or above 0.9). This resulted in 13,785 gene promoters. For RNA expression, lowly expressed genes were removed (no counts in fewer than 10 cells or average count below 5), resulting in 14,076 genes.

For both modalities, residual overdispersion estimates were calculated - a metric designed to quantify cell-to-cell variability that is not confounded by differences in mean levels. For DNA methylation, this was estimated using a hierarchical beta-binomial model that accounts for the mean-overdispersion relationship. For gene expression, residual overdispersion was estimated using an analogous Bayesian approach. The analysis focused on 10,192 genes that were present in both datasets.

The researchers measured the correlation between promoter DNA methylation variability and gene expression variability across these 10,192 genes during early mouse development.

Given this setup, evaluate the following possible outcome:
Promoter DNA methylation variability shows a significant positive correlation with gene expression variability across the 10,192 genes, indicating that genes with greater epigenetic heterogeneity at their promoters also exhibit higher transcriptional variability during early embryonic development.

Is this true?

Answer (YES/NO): NO